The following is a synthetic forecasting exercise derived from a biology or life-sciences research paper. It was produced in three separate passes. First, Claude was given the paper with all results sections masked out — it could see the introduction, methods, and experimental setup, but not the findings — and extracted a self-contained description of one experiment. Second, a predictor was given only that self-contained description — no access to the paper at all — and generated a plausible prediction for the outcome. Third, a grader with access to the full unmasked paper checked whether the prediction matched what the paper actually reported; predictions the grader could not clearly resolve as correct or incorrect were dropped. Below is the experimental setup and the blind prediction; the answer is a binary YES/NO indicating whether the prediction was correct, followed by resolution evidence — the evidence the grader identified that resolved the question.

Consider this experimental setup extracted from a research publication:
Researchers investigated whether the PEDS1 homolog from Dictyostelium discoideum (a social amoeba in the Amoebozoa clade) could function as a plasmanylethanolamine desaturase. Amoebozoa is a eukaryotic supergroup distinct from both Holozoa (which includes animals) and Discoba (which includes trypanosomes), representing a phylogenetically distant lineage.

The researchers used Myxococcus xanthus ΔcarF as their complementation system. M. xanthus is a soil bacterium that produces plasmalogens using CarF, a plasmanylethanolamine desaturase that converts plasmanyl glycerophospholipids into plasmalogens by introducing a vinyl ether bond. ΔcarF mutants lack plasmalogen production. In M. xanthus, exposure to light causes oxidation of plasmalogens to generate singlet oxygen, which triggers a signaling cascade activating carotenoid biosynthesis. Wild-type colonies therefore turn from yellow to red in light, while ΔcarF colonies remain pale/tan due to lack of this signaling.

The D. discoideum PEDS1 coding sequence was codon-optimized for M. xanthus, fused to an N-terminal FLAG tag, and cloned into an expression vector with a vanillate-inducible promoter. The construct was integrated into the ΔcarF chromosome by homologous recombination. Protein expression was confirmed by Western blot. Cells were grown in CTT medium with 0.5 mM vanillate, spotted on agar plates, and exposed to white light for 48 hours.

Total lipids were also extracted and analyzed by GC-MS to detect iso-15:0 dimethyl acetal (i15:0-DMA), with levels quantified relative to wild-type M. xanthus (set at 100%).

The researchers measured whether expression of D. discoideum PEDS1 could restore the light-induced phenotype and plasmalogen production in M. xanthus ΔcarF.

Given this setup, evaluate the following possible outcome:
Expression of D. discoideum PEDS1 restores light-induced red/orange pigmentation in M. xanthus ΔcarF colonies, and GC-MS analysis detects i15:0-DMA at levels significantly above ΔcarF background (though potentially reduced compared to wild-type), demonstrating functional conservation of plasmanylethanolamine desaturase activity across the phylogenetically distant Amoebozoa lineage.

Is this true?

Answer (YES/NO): YES